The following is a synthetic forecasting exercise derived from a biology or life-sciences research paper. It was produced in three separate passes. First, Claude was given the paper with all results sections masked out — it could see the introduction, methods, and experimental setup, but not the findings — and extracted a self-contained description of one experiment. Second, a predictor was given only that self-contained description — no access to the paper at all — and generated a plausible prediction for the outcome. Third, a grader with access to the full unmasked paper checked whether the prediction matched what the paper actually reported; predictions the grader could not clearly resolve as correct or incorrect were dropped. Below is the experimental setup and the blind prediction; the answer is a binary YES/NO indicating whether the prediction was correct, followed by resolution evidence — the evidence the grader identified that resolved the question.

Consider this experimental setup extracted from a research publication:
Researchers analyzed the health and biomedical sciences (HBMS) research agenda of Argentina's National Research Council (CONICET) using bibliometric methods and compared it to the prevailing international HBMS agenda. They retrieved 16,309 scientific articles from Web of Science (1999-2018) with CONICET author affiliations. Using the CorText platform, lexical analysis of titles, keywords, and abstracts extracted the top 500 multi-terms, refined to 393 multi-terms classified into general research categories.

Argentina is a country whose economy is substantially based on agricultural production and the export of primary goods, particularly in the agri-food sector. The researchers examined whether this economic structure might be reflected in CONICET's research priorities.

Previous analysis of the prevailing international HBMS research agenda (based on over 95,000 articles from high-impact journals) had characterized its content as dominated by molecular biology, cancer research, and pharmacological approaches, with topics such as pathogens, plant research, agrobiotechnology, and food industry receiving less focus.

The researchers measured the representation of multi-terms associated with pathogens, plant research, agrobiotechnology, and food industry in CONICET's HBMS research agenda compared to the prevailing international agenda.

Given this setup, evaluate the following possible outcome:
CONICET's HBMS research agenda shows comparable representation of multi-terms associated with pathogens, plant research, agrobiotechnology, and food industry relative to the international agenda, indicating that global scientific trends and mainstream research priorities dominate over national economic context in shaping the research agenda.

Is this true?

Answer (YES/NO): NO